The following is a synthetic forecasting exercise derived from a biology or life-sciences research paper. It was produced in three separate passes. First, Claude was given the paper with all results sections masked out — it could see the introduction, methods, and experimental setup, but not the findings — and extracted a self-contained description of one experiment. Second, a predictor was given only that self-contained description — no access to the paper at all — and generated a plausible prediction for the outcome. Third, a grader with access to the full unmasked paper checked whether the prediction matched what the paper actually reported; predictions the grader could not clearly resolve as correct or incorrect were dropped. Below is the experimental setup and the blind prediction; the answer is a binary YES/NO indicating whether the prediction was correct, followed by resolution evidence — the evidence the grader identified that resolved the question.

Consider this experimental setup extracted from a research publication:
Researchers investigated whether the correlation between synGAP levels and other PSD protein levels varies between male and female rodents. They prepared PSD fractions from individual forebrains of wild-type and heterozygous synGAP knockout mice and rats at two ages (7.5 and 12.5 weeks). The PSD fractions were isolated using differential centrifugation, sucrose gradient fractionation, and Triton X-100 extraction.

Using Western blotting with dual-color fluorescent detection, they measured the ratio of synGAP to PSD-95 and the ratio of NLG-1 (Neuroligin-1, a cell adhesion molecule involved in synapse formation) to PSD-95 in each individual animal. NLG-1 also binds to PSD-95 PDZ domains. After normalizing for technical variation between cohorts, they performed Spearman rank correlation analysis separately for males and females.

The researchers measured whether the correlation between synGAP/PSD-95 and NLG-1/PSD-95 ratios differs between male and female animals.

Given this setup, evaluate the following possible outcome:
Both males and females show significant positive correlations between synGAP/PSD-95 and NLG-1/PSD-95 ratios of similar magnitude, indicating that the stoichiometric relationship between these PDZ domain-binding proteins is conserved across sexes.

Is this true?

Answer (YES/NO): NO